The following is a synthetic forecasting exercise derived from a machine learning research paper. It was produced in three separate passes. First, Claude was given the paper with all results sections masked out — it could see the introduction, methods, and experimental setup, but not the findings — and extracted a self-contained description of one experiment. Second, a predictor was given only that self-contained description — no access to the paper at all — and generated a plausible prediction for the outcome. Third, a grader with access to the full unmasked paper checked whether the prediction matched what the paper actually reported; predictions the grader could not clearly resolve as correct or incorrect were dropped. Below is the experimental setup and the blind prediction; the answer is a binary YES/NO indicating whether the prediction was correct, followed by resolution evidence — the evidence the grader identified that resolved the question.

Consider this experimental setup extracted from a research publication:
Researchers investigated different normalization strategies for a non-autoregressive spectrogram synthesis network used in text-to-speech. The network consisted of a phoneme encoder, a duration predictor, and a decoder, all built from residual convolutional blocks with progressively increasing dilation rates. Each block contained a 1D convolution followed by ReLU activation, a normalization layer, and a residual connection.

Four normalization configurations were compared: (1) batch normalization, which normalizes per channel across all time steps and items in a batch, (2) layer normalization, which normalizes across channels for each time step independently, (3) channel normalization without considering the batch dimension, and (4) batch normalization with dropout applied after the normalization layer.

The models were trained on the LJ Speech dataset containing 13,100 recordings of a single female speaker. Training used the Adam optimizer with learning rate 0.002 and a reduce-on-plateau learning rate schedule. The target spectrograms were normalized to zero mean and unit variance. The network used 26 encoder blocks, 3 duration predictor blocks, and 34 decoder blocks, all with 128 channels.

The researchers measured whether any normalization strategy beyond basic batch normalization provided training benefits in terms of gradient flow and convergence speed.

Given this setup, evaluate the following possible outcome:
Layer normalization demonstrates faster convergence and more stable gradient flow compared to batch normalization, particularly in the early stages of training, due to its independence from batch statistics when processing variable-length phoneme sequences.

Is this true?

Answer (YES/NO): NO